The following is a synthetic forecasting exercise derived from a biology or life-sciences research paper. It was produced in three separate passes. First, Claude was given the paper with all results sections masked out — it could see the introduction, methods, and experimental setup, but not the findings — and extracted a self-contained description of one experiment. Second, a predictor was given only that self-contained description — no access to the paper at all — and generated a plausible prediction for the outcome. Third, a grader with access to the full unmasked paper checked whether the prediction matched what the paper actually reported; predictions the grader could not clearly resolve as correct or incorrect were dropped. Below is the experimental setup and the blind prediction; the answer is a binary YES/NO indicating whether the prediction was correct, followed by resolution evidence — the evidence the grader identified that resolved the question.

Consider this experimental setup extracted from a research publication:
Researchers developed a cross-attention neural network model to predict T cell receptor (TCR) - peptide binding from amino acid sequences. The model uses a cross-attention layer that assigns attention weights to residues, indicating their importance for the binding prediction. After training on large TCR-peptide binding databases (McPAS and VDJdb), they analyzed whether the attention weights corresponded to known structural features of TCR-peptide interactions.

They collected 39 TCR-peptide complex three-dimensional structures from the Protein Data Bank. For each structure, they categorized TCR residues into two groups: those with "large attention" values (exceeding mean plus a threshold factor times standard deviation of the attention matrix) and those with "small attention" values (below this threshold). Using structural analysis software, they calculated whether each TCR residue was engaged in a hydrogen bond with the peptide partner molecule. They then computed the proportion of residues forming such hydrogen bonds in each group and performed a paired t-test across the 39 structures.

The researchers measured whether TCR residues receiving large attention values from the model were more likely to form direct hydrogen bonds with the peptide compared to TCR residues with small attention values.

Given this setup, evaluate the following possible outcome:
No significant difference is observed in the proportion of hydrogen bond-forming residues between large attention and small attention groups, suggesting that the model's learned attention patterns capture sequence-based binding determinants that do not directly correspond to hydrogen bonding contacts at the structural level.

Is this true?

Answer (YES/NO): NO